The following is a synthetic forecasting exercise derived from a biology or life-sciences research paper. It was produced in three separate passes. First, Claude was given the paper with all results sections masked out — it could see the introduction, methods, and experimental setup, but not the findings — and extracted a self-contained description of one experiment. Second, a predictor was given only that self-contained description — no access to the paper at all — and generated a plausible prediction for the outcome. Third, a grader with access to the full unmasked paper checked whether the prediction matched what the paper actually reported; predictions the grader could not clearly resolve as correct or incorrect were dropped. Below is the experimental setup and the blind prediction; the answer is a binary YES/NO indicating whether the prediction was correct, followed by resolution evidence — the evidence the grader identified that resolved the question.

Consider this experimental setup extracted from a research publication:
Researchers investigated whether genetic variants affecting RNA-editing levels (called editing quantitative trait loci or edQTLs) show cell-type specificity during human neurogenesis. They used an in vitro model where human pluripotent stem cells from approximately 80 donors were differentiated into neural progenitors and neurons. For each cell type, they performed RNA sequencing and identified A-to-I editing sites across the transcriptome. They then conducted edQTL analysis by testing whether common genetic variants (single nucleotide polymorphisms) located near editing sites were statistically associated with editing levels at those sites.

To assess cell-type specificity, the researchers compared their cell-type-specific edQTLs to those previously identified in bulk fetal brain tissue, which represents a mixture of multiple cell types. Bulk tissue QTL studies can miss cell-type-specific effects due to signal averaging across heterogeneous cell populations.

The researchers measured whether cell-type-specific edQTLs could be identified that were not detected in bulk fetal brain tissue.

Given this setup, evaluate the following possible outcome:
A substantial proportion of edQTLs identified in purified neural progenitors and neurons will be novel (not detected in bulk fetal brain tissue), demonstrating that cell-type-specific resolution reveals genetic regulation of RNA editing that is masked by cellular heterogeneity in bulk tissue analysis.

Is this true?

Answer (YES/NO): YES